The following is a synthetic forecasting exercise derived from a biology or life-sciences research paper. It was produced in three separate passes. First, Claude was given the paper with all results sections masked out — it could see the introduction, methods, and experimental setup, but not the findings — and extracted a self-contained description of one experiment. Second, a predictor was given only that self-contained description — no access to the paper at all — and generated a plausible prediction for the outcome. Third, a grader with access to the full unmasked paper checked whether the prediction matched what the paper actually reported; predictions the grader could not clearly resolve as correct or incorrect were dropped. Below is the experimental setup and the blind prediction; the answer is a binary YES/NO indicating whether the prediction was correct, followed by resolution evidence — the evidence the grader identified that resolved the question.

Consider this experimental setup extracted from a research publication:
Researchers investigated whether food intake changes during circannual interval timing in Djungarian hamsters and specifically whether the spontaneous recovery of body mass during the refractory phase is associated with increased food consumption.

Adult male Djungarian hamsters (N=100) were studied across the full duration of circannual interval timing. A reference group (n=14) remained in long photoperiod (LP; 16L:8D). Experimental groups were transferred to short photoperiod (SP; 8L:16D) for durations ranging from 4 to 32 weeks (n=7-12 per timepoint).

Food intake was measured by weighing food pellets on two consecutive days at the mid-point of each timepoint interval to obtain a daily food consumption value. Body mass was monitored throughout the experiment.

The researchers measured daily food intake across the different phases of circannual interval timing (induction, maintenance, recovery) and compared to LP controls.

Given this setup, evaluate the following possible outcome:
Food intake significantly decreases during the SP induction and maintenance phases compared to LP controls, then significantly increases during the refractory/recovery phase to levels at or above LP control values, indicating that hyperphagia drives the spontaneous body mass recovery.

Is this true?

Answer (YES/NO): NO